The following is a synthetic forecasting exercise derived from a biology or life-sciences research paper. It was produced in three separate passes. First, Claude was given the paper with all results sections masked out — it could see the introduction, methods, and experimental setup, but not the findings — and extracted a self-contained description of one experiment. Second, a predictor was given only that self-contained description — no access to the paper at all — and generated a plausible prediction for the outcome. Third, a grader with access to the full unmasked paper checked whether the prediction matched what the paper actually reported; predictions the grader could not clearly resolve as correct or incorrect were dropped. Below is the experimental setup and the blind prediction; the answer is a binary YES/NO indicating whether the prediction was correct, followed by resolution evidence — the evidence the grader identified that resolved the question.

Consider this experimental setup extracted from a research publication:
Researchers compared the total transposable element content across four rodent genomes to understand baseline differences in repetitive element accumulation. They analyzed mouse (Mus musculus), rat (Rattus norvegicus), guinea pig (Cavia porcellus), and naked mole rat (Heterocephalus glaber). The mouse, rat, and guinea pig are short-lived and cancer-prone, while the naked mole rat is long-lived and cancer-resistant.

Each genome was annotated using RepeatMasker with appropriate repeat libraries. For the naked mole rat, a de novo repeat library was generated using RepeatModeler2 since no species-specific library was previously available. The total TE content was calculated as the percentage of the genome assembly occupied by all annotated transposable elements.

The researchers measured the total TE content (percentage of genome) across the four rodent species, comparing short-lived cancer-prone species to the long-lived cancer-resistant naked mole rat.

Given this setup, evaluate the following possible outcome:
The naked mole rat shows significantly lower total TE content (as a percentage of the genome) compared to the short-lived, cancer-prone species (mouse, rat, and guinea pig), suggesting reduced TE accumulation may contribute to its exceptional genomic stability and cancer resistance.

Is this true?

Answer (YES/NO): NO